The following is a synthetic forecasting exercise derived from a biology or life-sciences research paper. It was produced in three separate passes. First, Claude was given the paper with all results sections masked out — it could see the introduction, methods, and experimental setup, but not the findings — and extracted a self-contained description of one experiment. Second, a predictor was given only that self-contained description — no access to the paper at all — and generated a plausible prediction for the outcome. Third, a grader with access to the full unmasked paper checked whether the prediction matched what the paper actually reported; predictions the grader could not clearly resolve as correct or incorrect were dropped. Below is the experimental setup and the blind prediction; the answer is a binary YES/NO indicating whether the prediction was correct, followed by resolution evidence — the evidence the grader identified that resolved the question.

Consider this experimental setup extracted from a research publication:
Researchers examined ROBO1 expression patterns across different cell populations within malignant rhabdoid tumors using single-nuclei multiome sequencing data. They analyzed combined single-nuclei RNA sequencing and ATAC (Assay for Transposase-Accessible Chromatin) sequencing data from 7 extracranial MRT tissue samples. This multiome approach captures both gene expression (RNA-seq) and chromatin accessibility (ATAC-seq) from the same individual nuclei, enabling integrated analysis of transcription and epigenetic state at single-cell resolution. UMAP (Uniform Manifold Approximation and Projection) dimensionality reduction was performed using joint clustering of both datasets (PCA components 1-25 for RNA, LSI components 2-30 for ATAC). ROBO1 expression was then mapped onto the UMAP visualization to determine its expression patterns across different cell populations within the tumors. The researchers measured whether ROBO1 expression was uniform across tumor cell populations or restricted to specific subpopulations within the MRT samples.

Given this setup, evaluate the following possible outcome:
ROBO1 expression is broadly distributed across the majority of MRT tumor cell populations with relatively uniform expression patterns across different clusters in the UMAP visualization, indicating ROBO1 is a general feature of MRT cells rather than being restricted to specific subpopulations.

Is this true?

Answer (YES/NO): YES